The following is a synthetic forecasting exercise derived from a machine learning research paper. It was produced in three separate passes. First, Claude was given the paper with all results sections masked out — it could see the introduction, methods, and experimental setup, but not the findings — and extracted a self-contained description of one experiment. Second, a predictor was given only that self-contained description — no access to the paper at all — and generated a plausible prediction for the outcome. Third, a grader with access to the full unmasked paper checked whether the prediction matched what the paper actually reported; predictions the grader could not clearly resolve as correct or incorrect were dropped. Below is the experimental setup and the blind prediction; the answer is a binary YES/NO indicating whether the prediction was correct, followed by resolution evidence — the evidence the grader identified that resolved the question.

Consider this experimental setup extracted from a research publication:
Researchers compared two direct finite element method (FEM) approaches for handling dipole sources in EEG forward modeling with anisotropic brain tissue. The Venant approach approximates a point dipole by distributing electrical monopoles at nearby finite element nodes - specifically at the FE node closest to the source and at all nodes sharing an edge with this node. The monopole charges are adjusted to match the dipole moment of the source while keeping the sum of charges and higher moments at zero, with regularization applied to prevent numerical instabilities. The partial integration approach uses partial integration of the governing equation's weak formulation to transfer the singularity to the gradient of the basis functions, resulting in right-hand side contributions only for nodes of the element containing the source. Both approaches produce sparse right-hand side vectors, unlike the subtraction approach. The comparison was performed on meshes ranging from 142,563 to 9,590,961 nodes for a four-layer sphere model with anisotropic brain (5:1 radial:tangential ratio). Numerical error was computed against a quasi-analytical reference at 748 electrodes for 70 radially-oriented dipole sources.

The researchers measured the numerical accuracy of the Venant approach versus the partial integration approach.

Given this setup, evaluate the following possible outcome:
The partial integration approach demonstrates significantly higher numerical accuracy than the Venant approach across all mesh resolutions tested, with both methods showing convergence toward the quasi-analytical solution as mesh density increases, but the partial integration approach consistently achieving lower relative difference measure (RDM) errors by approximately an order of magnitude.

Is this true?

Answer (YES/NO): NO